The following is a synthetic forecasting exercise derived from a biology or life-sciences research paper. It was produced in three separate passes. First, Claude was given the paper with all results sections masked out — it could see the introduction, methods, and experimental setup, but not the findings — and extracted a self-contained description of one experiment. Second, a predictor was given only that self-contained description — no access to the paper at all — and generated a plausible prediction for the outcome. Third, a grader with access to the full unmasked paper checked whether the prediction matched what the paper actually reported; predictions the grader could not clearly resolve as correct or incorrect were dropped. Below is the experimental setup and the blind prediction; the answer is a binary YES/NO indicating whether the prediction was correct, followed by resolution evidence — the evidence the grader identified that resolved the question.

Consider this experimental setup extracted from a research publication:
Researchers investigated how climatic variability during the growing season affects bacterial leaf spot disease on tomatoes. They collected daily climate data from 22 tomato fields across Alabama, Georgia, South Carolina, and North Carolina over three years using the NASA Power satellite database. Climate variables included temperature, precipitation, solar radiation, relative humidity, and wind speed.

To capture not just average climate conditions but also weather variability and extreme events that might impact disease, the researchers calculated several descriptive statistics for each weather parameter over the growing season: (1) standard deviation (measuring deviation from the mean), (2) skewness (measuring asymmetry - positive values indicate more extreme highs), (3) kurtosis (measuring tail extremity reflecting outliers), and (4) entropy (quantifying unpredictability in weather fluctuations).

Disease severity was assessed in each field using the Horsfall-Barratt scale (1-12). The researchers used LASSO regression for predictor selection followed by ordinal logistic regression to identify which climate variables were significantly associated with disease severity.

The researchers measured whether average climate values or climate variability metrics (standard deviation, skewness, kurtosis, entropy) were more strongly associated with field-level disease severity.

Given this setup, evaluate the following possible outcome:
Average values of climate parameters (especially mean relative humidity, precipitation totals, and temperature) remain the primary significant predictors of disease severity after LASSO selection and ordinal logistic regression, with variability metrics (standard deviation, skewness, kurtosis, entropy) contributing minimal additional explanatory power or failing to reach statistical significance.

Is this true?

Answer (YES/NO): NO